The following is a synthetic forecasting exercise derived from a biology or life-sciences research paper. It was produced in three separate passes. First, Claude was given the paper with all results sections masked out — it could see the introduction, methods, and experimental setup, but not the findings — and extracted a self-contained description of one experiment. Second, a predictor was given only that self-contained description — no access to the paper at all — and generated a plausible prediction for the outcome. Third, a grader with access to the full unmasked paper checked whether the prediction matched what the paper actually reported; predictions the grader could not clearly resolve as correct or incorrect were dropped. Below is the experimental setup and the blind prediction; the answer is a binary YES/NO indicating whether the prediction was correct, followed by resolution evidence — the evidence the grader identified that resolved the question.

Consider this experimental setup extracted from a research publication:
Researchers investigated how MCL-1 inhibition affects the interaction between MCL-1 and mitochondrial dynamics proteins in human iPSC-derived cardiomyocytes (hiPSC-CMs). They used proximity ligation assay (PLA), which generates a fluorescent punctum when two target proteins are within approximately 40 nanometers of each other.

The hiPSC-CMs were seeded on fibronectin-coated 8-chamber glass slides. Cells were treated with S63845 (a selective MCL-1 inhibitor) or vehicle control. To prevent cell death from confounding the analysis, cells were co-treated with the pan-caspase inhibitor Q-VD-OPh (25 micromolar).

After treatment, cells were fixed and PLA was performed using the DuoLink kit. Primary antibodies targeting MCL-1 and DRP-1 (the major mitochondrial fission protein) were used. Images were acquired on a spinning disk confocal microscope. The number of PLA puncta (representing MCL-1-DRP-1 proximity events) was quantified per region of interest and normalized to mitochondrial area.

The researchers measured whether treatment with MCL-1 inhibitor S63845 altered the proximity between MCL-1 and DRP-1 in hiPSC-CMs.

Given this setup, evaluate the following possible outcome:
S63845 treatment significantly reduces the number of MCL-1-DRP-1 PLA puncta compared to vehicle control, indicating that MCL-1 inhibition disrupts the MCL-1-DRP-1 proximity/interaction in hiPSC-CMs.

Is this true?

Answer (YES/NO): YES